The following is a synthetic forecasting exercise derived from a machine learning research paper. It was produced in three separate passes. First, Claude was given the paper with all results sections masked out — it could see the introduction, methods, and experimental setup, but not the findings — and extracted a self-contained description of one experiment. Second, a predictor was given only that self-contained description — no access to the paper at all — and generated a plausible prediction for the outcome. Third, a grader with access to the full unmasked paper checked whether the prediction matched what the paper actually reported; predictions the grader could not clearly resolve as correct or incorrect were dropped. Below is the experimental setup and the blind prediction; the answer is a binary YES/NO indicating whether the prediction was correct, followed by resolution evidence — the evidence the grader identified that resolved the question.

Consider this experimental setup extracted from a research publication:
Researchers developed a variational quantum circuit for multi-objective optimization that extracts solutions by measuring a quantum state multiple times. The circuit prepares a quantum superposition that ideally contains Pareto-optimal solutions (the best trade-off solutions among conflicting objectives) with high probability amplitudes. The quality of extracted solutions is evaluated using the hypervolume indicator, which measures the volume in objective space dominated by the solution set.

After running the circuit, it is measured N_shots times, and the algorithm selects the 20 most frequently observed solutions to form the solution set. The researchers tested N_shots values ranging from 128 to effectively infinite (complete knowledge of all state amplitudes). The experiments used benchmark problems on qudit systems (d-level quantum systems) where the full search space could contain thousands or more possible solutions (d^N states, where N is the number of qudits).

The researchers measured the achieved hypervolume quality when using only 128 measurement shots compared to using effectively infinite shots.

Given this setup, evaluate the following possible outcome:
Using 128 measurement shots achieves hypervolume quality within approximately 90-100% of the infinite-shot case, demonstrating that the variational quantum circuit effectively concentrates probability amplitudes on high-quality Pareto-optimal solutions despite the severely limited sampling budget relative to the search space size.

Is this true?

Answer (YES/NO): YES